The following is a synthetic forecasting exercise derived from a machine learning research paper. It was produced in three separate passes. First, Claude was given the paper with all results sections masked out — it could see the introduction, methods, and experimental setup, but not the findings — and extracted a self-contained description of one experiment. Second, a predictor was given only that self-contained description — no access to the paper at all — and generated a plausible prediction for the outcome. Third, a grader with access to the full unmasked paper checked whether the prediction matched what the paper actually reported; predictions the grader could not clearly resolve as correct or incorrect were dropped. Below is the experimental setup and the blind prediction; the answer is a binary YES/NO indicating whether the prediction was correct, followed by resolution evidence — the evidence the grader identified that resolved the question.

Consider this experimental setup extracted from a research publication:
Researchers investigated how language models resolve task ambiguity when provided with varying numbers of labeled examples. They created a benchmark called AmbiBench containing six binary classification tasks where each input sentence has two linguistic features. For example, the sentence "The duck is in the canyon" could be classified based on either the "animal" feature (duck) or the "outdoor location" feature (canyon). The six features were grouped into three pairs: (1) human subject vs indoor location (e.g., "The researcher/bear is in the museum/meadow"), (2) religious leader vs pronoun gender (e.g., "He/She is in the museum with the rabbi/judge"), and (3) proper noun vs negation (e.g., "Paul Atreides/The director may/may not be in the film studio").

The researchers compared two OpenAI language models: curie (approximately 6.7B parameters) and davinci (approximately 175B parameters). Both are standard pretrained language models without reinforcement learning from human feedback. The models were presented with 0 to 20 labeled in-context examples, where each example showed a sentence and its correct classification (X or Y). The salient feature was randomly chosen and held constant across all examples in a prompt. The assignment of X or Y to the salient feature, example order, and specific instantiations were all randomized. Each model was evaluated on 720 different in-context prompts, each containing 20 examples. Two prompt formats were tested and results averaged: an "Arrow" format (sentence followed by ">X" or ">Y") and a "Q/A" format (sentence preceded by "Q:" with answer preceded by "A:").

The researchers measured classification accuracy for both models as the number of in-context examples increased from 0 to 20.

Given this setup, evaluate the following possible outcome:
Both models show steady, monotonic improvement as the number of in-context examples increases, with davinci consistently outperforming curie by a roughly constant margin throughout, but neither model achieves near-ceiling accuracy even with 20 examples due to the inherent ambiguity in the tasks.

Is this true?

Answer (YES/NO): NO